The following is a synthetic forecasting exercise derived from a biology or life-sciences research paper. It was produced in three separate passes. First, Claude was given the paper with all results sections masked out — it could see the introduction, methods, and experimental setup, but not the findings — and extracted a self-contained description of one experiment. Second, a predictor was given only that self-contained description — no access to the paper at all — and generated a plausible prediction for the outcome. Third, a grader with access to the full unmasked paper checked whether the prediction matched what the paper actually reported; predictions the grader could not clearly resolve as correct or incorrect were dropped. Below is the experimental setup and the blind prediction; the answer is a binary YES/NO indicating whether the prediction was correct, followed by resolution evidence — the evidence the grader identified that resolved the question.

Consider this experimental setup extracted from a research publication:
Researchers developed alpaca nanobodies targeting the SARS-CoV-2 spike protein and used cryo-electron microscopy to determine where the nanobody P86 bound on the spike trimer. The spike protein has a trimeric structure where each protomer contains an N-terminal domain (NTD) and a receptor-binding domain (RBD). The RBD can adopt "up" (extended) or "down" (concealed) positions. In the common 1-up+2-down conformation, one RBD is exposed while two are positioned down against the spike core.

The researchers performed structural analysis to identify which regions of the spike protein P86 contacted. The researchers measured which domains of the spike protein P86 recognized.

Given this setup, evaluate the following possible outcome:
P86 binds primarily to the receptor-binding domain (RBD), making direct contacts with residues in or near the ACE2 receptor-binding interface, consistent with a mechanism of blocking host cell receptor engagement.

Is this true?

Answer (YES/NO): NO